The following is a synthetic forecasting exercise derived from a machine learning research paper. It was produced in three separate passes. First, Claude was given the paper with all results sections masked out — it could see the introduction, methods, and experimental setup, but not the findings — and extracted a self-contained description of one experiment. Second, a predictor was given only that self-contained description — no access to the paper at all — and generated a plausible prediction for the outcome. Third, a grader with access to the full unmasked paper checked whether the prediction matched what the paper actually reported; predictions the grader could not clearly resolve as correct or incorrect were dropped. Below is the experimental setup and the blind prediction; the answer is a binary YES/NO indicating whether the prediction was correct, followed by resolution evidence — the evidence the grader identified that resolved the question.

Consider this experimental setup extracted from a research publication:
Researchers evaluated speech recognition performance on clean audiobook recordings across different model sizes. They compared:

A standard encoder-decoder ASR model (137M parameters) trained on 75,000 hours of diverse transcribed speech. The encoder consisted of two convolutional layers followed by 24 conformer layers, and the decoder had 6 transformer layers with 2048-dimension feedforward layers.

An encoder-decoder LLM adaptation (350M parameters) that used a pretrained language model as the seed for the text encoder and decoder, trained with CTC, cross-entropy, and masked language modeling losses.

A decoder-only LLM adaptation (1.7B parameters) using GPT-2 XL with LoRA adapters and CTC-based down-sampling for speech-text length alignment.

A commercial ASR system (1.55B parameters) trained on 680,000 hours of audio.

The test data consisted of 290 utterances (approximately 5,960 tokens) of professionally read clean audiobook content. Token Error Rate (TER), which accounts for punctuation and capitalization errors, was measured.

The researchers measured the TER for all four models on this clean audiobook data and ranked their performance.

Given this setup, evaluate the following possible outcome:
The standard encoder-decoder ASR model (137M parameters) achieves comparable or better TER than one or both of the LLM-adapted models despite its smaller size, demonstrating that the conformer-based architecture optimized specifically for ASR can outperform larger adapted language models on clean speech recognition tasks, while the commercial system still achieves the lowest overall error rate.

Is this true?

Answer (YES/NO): NO